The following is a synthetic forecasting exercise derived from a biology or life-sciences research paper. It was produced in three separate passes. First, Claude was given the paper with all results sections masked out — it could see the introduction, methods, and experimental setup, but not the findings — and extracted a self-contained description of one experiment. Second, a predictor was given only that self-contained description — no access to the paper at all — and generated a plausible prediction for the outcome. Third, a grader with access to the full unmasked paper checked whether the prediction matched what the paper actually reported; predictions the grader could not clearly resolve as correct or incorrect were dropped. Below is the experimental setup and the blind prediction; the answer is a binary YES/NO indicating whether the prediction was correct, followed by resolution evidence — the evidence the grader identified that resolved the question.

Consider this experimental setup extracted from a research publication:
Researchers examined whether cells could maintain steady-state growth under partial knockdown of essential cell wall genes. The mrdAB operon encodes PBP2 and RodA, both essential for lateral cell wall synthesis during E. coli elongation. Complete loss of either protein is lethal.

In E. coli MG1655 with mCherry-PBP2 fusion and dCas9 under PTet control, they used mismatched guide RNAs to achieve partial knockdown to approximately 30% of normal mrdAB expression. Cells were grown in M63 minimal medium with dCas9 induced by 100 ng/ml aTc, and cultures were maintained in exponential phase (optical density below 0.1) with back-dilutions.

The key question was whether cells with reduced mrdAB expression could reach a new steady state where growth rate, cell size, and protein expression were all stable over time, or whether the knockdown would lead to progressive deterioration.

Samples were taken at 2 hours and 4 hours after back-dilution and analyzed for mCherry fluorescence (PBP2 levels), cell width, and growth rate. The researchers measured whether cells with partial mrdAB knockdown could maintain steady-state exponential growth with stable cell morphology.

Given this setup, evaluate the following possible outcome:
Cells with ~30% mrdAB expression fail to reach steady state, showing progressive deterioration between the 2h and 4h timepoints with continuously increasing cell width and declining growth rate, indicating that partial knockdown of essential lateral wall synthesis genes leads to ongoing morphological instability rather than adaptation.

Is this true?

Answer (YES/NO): NO